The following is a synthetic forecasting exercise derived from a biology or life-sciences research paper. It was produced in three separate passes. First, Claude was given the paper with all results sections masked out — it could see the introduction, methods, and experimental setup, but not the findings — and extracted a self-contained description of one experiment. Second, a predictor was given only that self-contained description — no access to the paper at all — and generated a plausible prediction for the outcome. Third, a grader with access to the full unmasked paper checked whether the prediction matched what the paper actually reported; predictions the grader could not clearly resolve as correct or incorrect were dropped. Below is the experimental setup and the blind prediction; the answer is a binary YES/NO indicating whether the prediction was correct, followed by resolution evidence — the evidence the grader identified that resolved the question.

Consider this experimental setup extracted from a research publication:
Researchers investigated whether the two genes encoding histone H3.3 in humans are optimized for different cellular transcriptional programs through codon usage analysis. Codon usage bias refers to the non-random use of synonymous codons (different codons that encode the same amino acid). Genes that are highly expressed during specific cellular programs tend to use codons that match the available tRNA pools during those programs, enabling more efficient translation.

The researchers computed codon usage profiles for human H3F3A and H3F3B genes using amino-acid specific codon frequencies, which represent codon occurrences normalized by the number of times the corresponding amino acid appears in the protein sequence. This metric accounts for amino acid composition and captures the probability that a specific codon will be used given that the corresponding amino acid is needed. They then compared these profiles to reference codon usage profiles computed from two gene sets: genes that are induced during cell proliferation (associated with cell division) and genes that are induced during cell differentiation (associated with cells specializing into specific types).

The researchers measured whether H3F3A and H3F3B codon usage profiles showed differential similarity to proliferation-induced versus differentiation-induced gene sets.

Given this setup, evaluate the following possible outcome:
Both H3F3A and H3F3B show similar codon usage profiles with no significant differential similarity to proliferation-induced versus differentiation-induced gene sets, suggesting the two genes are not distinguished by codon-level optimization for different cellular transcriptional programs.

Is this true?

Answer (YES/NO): NO